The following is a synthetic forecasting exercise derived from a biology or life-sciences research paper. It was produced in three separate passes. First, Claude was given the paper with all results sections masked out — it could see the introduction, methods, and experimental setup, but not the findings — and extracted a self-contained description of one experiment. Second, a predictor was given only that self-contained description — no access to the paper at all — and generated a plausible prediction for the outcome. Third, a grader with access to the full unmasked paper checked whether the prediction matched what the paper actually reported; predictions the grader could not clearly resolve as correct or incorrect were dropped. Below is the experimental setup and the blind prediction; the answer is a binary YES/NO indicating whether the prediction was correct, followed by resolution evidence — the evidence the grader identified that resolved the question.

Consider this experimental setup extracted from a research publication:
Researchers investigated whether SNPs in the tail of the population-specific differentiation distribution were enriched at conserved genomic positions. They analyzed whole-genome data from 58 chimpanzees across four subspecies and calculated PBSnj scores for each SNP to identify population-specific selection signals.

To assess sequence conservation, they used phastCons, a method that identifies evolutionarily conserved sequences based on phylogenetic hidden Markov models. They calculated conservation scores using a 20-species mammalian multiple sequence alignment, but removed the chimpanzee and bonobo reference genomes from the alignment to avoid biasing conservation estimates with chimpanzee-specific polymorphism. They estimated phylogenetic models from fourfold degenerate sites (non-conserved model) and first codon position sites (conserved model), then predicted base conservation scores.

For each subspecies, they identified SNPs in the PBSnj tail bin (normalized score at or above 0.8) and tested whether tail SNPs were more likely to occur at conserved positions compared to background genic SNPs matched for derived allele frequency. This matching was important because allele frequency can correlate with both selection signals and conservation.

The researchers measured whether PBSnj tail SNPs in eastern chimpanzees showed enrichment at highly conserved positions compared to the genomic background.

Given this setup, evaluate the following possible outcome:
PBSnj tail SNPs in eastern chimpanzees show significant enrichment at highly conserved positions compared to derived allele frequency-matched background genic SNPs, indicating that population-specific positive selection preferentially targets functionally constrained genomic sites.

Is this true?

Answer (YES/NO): NO